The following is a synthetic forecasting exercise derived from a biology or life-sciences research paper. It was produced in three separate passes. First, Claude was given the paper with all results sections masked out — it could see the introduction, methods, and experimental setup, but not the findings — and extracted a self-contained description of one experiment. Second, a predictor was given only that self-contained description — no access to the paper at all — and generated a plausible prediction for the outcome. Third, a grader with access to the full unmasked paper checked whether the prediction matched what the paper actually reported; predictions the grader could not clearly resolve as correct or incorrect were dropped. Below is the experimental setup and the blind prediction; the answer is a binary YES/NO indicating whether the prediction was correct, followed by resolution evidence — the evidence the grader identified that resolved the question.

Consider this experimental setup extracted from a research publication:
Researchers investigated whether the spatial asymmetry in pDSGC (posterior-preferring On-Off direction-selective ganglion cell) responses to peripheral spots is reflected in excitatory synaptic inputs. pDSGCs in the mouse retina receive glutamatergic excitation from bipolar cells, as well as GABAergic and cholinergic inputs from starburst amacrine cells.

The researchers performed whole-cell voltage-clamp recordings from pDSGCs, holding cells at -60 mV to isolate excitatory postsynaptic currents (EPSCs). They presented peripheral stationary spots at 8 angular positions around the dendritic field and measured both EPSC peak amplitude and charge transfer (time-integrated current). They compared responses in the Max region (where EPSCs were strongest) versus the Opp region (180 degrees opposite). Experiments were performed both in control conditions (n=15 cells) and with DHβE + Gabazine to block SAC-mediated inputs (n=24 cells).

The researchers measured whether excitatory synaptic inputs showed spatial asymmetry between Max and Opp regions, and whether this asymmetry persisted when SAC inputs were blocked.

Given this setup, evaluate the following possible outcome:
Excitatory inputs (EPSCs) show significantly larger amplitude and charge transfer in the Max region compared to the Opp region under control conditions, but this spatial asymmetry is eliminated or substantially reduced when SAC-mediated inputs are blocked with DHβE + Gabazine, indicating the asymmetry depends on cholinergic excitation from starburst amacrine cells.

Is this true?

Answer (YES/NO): NO